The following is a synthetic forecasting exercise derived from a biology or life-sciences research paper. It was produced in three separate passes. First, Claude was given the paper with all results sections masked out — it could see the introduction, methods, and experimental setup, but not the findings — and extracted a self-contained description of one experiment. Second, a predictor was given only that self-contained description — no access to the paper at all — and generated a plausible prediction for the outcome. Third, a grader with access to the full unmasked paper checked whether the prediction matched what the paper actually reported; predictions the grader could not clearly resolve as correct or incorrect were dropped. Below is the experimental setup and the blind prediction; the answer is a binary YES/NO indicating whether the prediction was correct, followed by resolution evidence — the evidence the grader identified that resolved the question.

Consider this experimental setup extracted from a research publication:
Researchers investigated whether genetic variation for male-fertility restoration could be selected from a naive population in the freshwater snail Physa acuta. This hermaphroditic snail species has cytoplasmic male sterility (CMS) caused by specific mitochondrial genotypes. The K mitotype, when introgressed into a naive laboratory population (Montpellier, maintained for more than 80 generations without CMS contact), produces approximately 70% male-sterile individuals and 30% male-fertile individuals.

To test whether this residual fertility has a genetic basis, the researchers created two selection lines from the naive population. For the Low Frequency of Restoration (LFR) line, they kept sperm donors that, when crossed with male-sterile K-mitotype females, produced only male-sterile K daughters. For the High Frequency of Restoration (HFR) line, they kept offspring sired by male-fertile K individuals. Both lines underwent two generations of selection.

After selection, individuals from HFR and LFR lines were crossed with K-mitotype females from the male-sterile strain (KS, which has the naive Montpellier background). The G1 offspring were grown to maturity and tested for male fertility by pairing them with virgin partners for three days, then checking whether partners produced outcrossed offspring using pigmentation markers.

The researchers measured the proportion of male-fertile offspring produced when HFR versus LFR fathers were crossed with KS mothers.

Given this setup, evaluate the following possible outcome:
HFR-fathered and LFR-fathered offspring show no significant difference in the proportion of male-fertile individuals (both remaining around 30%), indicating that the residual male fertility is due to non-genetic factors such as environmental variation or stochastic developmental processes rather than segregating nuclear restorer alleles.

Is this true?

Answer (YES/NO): NO